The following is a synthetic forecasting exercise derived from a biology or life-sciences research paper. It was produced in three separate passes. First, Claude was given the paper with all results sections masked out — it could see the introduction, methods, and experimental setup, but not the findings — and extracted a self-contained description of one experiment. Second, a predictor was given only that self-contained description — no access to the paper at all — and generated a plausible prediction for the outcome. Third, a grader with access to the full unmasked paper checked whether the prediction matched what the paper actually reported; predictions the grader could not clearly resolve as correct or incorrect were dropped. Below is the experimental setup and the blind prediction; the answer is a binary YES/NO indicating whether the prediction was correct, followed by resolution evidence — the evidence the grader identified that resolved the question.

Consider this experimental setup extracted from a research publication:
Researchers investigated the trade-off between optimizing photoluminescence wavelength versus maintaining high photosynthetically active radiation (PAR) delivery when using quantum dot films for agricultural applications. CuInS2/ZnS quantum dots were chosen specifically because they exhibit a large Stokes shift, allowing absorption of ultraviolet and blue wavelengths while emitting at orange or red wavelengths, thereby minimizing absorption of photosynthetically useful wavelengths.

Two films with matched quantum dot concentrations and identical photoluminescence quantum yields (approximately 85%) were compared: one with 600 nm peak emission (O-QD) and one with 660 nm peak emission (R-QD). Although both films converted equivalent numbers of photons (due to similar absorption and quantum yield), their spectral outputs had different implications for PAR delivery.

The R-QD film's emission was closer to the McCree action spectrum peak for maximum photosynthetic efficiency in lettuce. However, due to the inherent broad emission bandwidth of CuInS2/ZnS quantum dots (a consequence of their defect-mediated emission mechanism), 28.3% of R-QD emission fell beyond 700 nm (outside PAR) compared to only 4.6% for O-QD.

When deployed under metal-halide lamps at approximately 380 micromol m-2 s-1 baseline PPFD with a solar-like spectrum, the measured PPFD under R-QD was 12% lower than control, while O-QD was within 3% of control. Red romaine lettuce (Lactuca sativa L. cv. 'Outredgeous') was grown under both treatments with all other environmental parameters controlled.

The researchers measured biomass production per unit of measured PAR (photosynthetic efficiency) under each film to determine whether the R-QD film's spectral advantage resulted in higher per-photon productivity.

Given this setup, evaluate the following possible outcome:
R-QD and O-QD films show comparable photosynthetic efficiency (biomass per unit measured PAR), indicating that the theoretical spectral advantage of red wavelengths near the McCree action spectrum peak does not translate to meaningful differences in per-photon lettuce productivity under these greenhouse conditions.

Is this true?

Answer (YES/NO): NO